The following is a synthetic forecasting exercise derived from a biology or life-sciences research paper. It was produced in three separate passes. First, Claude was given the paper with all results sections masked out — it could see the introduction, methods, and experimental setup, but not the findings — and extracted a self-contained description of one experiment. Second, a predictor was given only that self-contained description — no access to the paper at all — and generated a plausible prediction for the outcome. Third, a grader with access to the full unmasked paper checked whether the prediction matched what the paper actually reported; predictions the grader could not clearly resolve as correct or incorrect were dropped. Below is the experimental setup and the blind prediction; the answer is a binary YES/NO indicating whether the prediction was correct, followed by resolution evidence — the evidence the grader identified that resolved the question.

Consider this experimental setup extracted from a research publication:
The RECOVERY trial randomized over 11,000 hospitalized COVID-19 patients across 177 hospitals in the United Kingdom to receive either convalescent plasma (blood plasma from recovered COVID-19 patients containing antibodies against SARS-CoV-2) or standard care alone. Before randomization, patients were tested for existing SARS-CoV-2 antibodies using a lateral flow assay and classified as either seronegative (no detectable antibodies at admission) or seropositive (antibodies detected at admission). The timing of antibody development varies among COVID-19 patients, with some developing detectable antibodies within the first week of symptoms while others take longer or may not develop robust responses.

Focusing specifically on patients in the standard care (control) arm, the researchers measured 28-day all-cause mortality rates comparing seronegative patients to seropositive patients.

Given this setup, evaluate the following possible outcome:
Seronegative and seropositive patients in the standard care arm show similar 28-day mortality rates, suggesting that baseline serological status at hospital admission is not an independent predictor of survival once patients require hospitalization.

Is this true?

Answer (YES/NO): NO